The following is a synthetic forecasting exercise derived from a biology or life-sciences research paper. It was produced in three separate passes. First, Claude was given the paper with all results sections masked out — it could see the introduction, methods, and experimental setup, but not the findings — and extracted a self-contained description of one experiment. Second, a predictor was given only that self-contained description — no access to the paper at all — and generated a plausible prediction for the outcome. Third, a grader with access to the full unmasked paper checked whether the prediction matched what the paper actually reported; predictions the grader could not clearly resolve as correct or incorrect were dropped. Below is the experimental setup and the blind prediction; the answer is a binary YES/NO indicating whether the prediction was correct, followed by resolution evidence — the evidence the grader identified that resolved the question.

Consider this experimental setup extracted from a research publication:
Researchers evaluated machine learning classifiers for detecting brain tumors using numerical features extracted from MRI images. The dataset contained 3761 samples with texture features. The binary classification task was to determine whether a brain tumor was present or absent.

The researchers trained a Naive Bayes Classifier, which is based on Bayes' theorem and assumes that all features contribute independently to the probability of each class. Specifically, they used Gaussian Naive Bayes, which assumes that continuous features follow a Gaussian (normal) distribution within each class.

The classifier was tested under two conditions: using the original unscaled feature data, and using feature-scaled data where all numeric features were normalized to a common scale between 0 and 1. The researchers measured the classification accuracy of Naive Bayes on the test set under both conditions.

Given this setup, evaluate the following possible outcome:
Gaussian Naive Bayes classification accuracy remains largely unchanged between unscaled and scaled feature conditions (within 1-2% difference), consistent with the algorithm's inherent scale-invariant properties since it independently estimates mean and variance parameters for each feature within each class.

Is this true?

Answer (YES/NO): YES